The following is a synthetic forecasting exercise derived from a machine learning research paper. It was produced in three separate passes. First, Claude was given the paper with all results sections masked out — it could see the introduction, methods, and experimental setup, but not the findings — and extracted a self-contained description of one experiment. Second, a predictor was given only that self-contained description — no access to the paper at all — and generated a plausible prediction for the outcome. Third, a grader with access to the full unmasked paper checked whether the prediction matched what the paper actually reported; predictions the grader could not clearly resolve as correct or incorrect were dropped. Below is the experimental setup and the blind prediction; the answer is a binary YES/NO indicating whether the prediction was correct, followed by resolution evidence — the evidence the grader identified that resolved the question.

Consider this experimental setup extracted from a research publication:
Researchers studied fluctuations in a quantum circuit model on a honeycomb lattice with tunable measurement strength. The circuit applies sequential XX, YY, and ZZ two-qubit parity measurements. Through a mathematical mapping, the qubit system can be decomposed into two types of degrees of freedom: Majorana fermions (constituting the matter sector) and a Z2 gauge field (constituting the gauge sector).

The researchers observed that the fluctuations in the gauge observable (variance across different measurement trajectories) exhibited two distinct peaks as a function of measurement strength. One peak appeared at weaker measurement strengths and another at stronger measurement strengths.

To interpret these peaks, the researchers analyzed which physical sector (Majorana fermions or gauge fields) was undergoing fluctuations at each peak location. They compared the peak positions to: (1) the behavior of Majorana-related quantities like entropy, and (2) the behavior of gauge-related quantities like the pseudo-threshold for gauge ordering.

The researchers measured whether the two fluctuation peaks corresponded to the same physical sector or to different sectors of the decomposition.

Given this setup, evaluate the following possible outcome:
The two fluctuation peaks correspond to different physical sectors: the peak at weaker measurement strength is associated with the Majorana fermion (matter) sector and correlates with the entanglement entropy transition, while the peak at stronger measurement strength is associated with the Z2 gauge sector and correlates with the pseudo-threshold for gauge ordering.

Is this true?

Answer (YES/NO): YES